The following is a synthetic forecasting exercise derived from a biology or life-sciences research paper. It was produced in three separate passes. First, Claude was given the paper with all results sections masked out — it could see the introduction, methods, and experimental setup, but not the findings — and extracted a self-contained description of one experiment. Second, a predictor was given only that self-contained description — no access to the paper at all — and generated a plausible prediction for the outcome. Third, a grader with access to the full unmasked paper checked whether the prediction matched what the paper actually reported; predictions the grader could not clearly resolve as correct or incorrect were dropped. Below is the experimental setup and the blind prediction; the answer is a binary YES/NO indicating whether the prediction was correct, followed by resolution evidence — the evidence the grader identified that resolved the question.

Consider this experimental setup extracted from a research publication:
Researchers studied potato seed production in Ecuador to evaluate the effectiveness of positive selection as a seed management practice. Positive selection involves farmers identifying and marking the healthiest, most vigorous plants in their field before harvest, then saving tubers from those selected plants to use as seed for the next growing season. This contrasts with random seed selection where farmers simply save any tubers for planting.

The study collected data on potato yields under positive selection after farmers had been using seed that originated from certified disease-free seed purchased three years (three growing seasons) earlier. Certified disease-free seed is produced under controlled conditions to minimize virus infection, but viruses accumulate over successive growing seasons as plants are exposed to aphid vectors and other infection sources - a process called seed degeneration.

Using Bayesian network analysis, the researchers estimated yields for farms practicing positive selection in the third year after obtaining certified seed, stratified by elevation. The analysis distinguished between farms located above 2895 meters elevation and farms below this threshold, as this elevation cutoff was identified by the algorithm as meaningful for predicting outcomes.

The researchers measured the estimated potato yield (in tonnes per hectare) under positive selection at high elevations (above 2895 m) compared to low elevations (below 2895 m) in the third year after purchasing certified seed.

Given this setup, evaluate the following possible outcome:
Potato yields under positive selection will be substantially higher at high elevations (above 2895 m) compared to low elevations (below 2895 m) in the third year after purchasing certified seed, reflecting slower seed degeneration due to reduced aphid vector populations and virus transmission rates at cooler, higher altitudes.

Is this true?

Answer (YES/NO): YES